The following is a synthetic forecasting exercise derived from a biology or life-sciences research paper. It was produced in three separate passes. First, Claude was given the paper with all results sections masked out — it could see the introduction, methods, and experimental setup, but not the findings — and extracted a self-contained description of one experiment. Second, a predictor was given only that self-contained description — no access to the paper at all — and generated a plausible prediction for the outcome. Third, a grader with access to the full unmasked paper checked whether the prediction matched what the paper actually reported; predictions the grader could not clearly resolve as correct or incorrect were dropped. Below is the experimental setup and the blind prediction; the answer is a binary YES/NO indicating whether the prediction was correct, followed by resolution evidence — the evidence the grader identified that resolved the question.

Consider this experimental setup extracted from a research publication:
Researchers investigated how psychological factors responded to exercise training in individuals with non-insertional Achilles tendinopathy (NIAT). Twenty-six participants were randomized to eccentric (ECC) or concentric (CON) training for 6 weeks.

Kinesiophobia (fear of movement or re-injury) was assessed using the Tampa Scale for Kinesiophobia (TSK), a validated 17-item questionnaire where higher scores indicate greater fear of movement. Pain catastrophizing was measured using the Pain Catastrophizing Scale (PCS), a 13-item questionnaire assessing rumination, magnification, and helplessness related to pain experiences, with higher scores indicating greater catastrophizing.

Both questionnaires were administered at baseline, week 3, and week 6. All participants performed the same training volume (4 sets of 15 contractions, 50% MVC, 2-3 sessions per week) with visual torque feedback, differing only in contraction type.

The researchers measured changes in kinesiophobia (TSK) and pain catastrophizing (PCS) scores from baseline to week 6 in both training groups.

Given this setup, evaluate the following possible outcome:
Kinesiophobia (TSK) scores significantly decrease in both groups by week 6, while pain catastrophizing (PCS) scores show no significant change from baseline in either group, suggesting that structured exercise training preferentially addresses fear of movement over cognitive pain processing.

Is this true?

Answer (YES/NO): NO